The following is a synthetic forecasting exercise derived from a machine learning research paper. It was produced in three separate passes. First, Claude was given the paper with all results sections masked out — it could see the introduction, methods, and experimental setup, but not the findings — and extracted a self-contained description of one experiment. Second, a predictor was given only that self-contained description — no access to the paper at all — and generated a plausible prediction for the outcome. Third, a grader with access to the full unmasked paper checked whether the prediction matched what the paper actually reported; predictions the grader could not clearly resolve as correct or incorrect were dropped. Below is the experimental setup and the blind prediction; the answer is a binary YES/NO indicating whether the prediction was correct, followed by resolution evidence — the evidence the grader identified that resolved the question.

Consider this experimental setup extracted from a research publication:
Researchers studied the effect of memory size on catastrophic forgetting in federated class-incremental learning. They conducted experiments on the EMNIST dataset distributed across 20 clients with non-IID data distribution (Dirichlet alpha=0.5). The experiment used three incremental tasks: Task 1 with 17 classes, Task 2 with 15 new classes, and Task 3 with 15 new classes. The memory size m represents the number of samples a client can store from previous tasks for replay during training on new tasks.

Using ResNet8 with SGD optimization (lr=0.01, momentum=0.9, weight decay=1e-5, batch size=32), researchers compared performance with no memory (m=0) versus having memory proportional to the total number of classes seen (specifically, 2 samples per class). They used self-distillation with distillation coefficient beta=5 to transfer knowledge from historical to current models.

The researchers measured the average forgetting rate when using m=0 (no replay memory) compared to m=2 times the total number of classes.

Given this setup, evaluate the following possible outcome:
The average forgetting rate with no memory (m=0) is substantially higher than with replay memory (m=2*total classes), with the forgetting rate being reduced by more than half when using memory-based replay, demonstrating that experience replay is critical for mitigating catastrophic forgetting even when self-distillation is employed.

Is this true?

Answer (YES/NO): YES